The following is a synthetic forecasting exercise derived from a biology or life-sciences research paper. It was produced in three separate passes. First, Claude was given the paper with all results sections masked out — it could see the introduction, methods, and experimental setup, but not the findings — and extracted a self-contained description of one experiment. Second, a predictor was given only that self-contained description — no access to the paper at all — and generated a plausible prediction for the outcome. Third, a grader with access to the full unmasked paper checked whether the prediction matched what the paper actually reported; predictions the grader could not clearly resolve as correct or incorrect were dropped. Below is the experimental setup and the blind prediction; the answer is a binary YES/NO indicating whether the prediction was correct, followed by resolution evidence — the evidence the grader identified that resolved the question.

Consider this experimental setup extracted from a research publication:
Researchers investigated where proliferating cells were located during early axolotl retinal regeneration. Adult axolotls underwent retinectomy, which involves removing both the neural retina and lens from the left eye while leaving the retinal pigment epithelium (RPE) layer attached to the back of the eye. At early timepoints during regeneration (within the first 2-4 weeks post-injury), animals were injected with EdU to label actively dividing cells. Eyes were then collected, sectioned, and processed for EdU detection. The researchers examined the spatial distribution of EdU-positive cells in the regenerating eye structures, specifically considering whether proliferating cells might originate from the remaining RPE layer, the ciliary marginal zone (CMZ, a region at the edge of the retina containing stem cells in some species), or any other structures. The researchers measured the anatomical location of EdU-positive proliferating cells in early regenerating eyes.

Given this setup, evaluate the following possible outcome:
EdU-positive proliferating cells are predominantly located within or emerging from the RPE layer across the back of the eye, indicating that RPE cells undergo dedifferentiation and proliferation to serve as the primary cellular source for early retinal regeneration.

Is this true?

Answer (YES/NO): YES